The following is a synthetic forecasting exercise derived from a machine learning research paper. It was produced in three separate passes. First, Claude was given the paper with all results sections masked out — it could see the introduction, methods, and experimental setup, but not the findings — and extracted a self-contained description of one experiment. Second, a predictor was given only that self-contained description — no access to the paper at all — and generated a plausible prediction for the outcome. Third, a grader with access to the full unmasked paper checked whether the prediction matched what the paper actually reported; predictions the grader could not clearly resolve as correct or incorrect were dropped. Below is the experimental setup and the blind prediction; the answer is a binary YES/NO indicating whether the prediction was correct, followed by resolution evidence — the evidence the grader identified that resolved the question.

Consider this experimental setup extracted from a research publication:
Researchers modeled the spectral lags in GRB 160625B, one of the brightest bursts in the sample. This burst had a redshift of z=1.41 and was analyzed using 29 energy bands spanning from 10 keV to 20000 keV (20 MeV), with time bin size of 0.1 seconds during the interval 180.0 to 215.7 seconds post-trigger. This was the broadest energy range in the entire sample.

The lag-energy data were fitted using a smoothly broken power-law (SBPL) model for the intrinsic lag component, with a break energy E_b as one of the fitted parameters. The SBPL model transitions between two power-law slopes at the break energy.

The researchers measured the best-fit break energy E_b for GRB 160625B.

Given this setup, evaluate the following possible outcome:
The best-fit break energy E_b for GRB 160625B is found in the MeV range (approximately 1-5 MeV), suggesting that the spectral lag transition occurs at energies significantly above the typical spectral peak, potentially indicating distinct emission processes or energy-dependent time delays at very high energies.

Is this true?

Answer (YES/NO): NO